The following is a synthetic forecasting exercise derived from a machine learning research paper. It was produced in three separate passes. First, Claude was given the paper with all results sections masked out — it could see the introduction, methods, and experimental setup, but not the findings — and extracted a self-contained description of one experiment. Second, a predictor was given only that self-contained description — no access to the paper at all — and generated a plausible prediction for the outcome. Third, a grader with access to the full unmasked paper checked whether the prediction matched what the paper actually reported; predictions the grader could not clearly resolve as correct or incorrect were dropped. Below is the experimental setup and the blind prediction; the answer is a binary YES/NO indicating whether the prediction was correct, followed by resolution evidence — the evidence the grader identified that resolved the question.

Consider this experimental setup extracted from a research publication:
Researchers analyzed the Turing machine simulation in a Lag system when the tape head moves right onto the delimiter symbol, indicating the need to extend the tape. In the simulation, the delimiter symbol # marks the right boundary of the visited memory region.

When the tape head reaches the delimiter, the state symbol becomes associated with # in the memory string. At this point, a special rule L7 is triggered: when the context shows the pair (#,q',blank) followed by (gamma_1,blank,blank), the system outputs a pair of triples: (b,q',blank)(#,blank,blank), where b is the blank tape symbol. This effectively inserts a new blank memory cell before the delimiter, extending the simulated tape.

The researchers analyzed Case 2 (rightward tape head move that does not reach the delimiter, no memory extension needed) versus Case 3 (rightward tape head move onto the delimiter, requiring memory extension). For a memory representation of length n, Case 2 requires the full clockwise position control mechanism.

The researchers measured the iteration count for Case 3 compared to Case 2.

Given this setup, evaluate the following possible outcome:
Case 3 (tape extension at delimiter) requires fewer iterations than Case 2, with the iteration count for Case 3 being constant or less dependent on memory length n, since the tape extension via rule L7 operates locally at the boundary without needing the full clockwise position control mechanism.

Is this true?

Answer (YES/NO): NO